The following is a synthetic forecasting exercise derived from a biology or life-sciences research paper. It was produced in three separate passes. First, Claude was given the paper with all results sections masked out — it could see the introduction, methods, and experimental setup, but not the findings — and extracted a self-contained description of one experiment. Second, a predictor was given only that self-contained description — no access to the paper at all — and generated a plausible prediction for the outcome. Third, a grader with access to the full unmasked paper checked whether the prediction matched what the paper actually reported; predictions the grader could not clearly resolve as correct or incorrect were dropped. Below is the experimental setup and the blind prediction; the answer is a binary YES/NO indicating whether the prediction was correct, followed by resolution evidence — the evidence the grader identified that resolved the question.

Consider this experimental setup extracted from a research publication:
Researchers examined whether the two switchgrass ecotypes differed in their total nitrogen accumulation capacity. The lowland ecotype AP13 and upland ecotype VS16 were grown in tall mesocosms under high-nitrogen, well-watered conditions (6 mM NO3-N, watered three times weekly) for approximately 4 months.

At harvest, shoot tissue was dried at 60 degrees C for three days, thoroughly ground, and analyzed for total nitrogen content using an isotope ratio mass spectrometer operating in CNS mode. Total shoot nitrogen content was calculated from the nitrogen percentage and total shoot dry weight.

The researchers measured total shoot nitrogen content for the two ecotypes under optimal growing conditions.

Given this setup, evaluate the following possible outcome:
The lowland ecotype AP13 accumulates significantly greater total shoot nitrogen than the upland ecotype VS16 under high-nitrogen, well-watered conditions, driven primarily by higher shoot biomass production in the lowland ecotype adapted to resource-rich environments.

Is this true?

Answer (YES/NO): NO